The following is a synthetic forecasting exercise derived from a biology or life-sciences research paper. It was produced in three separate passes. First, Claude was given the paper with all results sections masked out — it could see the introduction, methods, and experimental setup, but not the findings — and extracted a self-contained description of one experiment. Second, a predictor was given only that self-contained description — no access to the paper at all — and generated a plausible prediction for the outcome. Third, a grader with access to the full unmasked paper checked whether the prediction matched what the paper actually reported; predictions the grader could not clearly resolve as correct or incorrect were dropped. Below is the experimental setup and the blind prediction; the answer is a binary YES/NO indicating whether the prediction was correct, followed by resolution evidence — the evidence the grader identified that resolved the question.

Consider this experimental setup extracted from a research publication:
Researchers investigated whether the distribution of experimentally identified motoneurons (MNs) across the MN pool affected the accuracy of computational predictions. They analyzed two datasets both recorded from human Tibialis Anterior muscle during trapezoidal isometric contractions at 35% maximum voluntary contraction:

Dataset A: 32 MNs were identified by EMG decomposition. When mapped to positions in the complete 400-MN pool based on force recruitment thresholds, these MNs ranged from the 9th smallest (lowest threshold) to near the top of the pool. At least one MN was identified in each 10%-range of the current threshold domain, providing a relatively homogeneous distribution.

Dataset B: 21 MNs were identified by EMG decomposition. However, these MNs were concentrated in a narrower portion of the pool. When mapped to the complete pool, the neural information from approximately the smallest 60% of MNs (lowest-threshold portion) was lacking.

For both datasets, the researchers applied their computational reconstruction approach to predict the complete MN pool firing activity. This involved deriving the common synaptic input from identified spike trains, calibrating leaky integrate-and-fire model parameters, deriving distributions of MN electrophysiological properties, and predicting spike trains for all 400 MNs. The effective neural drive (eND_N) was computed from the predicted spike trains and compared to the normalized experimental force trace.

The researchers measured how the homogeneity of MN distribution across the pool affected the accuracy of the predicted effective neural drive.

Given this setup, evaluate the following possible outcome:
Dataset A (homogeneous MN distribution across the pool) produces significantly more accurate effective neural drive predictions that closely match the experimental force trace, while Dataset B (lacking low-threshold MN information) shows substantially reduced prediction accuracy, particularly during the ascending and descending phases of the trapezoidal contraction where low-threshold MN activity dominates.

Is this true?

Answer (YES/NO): YES